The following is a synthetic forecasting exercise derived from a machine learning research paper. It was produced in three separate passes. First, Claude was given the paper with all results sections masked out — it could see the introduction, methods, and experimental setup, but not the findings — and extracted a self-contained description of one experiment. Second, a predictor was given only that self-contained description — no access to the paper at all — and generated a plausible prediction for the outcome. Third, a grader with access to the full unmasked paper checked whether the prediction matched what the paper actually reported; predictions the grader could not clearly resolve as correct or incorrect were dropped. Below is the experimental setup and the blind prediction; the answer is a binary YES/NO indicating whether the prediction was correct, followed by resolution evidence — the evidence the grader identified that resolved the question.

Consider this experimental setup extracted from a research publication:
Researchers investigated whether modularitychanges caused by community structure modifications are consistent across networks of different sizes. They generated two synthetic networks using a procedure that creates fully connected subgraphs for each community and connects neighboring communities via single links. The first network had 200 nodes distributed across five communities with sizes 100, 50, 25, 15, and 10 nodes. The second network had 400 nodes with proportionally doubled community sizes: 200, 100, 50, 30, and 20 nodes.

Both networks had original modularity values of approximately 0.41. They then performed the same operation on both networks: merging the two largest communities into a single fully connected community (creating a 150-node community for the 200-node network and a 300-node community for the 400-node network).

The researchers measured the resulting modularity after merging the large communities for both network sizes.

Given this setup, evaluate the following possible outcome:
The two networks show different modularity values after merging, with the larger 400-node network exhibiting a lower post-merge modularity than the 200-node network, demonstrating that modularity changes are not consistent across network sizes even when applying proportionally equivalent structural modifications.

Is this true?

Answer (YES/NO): NO